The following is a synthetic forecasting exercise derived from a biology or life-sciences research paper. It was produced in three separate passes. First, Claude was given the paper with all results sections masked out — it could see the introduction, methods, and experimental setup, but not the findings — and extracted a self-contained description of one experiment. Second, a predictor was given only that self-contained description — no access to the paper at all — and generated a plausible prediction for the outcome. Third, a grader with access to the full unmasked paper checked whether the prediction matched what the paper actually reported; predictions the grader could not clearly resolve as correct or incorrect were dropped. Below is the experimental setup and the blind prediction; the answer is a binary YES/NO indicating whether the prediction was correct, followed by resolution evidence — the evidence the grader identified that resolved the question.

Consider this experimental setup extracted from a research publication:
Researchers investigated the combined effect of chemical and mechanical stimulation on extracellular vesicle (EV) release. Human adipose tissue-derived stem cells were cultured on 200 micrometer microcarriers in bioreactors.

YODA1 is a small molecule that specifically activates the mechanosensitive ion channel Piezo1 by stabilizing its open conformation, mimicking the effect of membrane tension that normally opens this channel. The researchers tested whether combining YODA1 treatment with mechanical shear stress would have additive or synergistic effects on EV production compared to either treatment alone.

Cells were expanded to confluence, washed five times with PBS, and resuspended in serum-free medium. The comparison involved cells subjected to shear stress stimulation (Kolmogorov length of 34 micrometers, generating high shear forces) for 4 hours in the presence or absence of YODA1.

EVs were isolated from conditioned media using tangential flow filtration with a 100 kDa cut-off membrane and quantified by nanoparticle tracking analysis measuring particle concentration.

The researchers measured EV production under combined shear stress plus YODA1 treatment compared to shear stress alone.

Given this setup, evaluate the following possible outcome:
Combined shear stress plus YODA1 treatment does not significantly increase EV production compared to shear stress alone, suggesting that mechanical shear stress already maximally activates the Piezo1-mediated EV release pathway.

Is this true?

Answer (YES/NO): NO